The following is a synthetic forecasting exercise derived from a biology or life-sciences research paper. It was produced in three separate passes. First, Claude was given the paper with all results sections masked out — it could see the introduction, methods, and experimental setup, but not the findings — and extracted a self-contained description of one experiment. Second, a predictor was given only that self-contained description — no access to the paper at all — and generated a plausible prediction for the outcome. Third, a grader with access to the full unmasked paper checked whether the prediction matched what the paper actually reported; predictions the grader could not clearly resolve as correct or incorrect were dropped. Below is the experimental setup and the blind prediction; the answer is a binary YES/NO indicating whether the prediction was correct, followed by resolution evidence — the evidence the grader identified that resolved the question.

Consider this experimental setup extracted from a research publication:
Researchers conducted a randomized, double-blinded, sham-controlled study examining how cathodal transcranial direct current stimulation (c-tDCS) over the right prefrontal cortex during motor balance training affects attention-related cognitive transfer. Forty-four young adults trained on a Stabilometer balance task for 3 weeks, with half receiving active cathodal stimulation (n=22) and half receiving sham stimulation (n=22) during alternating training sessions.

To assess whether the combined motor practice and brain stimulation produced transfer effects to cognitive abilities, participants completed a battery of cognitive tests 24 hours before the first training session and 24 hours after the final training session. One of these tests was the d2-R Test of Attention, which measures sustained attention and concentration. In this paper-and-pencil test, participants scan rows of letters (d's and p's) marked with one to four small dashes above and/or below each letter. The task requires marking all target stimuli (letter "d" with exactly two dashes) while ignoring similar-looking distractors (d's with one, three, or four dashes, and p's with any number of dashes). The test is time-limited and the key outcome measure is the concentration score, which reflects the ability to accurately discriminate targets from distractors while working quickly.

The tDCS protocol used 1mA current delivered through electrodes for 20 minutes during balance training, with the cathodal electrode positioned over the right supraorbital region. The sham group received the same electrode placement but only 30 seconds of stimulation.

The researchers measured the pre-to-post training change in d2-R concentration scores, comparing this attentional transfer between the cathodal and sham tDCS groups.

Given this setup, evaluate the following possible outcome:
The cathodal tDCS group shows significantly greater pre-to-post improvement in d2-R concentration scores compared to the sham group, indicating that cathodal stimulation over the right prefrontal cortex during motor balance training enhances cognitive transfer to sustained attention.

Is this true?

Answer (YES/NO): NO